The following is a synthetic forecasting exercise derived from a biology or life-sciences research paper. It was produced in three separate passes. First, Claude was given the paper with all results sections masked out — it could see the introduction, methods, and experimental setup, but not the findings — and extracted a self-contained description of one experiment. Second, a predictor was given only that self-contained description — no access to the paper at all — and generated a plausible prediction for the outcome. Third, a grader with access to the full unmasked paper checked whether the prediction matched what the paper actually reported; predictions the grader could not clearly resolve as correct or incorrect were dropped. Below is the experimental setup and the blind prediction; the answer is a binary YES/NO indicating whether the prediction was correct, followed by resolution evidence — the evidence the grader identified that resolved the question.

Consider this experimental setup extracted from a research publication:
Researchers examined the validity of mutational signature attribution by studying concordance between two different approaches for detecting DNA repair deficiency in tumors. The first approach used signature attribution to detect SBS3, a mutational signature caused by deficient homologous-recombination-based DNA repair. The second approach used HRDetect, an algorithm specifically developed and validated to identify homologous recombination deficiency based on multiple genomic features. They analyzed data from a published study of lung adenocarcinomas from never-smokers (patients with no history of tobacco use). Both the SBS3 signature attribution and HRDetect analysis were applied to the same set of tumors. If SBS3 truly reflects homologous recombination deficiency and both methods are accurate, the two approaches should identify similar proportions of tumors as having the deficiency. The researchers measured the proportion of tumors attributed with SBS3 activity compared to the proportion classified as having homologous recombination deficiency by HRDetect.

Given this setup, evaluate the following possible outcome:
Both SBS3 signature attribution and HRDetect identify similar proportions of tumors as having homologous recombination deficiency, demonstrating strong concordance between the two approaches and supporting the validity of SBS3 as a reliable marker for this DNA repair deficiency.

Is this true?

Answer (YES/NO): NO